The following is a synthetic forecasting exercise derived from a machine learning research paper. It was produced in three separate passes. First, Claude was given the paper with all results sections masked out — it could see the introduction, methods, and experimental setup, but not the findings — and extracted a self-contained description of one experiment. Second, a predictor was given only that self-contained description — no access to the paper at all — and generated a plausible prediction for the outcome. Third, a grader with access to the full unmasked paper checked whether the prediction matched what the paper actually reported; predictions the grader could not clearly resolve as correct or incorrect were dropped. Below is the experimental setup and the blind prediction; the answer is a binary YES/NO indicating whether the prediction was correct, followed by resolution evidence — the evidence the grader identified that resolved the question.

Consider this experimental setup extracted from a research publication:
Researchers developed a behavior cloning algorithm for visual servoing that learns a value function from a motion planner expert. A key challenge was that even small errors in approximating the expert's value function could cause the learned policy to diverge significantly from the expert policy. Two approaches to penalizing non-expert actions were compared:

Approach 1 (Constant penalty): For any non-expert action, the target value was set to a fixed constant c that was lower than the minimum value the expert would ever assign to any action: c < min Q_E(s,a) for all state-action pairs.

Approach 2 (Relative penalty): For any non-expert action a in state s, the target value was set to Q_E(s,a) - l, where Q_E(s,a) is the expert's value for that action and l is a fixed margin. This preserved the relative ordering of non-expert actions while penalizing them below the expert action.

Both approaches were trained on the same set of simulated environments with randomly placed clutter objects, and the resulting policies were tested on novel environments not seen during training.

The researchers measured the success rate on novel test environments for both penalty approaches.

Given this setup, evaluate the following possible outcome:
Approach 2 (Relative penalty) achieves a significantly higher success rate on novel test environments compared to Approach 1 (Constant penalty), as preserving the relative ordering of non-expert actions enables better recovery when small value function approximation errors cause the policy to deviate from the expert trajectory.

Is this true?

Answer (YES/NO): NO